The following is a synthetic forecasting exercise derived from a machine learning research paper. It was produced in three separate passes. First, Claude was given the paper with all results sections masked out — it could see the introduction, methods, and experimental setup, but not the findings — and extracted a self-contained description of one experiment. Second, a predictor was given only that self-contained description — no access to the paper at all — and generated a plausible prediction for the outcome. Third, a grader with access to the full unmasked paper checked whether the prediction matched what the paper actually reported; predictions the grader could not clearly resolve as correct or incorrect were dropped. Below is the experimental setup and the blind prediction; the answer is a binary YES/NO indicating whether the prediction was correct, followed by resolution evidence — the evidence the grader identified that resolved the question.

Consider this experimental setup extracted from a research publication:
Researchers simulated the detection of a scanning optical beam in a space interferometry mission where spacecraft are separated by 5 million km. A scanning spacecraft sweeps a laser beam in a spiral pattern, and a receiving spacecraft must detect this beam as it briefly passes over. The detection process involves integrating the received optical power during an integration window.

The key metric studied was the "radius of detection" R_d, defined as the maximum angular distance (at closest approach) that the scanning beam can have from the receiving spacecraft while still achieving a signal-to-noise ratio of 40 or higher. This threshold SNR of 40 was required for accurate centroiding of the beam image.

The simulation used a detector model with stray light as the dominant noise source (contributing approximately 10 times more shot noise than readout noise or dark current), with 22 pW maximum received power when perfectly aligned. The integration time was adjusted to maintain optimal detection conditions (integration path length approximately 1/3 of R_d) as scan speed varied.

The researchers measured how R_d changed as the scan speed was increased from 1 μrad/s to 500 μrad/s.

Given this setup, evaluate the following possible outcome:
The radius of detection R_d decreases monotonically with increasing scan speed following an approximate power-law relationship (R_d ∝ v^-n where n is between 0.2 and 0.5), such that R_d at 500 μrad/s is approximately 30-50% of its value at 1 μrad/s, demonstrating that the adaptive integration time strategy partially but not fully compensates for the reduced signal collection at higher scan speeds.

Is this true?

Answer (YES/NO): NO